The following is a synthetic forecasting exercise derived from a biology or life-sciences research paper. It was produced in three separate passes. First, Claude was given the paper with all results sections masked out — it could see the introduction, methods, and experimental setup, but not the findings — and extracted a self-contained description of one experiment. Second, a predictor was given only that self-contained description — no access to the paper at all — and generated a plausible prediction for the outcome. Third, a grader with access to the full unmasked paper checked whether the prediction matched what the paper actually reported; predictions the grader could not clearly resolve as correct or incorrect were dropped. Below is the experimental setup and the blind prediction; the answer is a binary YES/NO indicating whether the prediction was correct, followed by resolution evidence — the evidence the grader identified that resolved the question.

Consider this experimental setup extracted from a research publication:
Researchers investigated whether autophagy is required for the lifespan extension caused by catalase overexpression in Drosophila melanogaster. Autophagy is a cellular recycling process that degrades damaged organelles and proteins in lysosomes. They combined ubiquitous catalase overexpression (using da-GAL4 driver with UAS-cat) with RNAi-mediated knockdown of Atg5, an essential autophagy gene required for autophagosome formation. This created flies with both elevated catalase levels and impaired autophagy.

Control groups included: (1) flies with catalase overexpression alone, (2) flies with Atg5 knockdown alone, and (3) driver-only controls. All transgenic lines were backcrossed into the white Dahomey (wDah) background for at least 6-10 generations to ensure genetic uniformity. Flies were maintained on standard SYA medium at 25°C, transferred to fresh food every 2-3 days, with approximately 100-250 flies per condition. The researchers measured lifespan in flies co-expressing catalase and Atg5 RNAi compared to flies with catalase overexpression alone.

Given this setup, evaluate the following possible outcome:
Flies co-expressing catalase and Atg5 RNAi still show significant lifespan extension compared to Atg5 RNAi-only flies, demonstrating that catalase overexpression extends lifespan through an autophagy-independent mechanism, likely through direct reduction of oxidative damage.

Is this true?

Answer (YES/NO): NO